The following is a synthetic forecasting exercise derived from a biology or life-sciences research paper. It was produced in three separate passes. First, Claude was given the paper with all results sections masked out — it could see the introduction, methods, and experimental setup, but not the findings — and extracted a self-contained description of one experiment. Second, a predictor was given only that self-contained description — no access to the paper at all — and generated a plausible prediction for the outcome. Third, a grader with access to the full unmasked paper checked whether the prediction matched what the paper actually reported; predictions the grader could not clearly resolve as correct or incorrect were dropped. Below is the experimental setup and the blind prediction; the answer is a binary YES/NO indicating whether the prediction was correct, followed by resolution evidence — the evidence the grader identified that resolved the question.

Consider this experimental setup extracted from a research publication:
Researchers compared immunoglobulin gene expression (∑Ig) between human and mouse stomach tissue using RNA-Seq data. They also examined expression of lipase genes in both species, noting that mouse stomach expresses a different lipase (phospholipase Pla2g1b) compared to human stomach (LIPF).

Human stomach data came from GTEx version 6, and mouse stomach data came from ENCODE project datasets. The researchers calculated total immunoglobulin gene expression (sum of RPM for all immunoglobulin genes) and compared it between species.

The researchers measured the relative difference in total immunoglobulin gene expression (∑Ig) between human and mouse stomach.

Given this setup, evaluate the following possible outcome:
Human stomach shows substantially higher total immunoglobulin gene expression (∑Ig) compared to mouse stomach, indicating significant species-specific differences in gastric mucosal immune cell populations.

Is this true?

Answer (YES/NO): YES